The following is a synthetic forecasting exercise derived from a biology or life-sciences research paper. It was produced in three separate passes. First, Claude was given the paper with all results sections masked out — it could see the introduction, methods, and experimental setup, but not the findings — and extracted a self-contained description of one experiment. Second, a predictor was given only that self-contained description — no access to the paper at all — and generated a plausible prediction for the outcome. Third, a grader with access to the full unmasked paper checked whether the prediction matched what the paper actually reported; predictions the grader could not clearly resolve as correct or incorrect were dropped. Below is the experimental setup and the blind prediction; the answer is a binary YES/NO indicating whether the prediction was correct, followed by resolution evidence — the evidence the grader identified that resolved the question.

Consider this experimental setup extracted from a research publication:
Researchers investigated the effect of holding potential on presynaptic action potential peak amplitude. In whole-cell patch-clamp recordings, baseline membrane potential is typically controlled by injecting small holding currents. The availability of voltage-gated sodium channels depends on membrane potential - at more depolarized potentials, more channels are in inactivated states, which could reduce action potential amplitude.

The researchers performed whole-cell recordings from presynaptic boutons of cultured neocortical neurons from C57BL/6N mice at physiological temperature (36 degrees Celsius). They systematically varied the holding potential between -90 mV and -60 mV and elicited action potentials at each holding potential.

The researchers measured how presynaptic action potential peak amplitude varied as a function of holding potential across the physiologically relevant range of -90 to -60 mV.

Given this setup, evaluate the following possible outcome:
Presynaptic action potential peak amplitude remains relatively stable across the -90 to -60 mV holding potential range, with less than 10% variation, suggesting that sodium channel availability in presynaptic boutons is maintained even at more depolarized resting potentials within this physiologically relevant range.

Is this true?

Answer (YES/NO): YES